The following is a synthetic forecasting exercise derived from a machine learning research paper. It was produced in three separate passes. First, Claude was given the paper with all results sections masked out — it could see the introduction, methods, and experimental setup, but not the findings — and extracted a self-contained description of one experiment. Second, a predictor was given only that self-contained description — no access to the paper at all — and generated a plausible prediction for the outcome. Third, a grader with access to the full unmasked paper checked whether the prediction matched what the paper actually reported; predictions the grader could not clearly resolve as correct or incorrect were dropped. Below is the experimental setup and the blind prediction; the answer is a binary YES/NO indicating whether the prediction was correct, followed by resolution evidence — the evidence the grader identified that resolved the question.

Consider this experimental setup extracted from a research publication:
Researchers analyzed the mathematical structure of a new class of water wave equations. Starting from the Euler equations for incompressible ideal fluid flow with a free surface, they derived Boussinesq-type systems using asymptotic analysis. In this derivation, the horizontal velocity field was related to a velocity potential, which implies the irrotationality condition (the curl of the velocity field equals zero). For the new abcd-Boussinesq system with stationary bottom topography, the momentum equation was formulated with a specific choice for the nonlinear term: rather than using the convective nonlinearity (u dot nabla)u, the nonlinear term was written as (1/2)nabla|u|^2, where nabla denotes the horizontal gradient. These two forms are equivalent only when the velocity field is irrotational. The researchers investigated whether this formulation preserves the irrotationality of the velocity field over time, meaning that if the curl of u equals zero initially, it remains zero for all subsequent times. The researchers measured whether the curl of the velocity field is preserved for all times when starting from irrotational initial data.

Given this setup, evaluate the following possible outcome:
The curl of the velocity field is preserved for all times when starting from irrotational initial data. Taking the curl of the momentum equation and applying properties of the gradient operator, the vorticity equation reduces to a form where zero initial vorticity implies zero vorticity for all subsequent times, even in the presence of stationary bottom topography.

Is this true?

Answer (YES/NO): YES